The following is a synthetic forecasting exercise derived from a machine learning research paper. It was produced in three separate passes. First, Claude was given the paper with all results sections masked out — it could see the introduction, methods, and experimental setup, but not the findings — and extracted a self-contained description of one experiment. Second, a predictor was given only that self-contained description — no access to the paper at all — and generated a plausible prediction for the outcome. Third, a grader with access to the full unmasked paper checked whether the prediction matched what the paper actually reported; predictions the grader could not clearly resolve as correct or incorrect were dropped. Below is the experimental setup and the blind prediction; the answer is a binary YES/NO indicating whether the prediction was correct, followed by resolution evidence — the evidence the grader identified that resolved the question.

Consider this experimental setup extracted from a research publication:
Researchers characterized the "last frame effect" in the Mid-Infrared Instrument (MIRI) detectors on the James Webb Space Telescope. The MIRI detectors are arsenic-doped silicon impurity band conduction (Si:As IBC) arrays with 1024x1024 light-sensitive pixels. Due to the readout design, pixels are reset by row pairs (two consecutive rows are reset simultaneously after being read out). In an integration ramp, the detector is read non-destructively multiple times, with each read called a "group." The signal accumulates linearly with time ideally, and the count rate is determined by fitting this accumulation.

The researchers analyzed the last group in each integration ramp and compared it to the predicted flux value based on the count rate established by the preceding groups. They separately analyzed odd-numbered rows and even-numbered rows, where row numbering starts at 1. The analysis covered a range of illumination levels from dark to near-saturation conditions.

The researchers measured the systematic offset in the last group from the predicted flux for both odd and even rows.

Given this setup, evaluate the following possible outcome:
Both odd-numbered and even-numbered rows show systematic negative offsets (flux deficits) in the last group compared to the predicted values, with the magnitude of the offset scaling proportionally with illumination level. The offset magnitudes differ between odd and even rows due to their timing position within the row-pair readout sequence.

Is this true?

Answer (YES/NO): YES